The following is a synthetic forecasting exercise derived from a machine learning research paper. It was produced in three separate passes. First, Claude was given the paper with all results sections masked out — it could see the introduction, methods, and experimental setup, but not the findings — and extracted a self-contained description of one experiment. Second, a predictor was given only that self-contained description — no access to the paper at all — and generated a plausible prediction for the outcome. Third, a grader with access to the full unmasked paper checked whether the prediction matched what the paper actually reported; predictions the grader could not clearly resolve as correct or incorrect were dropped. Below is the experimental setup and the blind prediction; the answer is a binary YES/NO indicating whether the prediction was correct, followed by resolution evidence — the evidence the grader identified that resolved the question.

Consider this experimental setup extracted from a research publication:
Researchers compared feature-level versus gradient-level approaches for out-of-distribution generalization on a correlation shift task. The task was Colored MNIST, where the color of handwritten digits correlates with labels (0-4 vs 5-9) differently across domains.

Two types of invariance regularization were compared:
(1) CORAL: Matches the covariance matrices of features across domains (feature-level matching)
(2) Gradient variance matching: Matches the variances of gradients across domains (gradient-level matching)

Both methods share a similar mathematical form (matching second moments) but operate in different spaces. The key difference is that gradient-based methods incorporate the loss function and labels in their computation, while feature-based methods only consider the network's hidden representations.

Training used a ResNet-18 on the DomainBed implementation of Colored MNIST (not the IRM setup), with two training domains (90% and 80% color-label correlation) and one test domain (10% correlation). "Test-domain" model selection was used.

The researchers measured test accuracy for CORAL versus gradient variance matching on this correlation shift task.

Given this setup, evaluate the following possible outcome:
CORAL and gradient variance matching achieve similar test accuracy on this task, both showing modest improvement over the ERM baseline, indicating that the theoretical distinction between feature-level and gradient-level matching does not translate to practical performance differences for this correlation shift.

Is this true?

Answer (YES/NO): NO